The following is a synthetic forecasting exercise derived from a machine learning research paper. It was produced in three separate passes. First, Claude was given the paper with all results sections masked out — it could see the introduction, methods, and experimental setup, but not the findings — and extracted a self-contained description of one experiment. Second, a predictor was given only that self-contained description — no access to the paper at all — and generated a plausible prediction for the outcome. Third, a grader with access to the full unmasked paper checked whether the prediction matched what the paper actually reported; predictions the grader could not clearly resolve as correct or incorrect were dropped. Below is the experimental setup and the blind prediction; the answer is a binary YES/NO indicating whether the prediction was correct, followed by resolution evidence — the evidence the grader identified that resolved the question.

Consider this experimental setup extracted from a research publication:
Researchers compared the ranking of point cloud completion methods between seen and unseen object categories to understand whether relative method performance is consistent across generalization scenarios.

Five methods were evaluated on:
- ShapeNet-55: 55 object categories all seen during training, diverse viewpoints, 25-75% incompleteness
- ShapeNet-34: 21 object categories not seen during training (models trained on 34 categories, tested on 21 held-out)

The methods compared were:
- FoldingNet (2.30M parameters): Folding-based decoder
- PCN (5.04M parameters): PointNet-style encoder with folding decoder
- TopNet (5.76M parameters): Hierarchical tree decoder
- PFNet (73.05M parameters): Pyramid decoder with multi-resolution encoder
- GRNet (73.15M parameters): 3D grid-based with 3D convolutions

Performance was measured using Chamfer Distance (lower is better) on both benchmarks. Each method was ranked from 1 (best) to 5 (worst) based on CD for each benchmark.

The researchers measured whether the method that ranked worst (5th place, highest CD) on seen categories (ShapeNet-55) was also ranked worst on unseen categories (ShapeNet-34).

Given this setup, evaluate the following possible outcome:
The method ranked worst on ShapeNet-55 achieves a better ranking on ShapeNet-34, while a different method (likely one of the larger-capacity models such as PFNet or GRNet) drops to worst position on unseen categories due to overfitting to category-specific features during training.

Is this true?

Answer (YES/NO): NO